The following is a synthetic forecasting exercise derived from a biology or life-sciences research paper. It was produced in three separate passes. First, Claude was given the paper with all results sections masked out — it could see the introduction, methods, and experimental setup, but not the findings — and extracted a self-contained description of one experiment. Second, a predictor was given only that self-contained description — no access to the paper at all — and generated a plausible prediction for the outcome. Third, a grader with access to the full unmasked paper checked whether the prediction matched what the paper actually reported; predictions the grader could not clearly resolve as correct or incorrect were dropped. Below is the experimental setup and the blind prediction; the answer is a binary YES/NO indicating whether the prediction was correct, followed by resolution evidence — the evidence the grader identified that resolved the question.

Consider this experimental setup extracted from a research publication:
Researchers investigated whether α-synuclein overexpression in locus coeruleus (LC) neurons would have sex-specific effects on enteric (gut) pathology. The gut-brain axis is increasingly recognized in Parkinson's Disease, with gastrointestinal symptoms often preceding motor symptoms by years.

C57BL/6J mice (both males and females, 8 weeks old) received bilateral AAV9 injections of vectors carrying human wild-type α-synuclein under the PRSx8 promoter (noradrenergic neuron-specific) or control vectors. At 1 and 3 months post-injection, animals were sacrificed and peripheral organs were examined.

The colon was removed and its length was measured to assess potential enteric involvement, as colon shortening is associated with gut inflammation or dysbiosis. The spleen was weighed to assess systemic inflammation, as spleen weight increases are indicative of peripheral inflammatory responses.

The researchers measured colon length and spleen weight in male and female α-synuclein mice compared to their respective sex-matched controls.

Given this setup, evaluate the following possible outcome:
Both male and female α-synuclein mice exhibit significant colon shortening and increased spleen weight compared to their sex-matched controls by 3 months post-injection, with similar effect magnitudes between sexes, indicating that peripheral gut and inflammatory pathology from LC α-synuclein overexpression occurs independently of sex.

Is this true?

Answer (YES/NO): NO